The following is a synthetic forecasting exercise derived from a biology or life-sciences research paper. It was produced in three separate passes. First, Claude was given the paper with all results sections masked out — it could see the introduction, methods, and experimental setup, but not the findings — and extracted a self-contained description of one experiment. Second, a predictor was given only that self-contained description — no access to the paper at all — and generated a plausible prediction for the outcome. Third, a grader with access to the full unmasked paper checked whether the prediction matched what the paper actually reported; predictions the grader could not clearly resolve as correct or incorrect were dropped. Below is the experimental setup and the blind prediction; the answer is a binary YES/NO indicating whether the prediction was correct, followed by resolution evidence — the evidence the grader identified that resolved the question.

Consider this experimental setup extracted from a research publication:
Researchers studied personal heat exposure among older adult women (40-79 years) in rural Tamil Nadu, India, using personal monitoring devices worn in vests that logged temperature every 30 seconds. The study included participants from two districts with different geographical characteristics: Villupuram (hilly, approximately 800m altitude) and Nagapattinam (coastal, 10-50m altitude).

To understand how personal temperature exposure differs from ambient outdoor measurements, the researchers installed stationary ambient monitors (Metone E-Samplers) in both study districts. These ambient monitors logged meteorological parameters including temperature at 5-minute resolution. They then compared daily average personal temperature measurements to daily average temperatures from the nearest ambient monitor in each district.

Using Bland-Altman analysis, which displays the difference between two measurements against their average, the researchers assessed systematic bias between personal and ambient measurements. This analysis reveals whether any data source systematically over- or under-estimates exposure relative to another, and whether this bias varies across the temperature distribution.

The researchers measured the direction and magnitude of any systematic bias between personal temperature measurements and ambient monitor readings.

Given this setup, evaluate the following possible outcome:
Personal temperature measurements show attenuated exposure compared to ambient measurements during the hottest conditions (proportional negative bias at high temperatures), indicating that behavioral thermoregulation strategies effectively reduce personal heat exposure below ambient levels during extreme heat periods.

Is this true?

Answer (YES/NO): NO